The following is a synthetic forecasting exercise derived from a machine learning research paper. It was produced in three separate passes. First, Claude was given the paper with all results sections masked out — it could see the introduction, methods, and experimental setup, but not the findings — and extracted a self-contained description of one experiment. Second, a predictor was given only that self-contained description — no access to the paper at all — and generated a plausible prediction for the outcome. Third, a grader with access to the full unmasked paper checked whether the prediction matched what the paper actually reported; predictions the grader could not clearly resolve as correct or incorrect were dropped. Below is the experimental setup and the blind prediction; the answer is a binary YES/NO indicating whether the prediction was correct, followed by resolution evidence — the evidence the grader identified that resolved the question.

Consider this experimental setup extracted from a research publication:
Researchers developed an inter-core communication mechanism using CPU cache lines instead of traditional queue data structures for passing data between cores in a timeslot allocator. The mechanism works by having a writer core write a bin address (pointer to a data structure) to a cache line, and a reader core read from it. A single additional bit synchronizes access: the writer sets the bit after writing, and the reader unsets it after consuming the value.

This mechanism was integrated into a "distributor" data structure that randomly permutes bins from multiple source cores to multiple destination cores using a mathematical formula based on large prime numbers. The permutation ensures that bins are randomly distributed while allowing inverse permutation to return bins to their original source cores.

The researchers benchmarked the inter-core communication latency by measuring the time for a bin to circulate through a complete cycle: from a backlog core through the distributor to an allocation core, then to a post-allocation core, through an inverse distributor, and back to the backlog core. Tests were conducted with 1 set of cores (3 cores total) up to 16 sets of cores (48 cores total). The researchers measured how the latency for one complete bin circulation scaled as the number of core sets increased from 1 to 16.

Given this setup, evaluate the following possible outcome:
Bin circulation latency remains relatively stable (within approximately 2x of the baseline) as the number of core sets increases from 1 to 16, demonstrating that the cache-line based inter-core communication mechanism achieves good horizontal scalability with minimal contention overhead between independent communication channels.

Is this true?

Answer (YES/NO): NO